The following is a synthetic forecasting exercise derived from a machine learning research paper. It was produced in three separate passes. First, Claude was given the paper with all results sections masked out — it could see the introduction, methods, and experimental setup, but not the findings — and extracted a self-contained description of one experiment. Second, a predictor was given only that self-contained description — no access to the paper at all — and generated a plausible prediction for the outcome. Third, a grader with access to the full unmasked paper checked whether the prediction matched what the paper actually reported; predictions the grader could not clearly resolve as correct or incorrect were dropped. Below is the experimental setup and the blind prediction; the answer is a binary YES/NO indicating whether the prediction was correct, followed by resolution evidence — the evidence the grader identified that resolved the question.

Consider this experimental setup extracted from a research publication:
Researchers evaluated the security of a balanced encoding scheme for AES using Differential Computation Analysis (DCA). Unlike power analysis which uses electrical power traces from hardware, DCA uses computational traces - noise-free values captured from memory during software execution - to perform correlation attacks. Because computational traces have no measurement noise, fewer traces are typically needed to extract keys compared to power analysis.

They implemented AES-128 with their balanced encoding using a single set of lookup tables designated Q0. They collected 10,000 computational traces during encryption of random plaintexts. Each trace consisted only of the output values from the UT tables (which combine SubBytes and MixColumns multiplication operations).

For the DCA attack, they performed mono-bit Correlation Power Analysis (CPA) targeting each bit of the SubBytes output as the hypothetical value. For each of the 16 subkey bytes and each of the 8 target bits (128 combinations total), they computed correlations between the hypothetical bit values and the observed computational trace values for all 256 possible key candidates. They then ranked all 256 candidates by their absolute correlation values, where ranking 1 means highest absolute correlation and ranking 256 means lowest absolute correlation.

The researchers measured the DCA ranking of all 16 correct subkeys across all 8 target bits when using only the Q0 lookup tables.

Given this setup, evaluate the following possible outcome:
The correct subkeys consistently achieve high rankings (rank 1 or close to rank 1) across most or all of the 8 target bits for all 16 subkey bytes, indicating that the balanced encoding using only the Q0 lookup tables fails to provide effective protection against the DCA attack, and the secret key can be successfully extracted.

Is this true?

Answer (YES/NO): NO